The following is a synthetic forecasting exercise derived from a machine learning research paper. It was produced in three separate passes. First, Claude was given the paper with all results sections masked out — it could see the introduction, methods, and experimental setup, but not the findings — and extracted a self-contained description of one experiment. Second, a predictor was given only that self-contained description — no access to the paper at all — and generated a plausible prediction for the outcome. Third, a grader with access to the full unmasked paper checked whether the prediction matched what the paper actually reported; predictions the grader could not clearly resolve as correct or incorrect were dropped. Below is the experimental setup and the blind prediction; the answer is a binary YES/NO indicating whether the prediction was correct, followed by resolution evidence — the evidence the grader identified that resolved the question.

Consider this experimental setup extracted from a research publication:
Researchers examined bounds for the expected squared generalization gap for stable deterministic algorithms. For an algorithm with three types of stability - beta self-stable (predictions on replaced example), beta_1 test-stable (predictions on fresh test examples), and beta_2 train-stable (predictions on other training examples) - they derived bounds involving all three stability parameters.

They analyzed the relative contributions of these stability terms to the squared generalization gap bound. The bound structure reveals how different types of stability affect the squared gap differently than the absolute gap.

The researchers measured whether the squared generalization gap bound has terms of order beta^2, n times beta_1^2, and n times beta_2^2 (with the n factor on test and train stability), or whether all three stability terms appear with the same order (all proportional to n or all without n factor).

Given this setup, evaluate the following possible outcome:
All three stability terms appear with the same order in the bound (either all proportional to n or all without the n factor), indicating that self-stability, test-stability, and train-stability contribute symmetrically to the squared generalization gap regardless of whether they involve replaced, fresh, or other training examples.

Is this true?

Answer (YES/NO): NO